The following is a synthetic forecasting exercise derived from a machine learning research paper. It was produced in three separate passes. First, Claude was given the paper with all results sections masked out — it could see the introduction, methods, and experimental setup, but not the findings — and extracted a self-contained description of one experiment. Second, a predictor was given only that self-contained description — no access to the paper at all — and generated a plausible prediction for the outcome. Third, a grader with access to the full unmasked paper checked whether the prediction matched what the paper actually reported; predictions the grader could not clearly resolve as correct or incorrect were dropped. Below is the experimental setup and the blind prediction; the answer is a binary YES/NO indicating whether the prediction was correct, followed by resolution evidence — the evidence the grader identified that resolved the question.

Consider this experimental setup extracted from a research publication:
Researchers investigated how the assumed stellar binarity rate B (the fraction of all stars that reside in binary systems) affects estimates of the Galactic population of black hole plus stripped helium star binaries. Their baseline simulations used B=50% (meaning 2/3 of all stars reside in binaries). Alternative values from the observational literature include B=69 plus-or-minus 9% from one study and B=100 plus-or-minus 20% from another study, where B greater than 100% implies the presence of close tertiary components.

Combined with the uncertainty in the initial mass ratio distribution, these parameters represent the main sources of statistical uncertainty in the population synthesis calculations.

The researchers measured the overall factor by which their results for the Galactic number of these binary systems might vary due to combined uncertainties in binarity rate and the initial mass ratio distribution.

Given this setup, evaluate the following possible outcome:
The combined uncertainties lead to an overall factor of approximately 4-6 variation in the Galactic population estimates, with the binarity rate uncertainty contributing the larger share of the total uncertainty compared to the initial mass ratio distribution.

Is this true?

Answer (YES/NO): NO